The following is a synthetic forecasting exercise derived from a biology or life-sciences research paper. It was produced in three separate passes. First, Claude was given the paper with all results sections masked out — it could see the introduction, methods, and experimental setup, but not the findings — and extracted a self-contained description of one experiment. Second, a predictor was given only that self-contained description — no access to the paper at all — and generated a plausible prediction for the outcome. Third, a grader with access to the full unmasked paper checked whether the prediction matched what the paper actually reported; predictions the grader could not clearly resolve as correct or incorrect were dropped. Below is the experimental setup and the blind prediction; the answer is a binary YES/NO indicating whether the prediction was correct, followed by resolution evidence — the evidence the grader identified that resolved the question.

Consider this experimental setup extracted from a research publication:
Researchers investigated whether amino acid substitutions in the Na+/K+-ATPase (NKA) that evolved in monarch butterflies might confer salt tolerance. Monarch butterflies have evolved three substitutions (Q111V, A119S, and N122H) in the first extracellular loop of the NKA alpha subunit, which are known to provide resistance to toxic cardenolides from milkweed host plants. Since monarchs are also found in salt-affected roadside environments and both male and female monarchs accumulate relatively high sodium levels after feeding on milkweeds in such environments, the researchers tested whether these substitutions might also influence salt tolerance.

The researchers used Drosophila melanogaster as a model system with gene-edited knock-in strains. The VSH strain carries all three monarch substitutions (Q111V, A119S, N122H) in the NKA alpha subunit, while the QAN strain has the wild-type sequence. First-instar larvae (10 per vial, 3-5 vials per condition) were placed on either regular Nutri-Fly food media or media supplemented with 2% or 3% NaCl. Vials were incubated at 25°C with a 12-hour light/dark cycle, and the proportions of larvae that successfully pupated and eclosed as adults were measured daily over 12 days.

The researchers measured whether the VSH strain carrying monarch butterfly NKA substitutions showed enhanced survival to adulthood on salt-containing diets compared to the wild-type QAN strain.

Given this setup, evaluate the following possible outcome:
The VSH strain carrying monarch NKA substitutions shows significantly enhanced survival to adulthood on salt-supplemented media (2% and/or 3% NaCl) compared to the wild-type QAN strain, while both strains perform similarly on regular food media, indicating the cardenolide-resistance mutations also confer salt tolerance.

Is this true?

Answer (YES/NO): NO